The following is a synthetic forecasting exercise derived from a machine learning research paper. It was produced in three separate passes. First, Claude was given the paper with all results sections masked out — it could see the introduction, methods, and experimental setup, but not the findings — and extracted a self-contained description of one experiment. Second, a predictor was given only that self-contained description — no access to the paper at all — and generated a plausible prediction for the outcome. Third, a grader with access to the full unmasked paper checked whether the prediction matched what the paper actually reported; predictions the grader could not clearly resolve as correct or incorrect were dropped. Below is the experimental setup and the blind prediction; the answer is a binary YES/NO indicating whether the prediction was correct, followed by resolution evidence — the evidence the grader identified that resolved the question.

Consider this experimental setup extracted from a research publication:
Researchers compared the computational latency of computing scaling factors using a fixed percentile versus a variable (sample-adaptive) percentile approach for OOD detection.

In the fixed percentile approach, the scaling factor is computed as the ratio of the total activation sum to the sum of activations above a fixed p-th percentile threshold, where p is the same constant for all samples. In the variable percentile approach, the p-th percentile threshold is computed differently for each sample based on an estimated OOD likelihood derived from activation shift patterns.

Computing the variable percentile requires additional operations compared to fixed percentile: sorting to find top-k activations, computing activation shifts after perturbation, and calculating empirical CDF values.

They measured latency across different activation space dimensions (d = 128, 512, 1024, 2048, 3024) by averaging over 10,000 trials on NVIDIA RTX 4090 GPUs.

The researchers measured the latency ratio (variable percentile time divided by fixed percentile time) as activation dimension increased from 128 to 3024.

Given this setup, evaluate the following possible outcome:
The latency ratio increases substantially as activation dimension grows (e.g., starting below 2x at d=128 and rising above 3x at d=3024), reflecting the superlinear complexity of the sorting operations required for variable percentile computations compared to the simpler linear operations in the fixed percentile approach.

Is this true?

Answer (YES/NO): NO